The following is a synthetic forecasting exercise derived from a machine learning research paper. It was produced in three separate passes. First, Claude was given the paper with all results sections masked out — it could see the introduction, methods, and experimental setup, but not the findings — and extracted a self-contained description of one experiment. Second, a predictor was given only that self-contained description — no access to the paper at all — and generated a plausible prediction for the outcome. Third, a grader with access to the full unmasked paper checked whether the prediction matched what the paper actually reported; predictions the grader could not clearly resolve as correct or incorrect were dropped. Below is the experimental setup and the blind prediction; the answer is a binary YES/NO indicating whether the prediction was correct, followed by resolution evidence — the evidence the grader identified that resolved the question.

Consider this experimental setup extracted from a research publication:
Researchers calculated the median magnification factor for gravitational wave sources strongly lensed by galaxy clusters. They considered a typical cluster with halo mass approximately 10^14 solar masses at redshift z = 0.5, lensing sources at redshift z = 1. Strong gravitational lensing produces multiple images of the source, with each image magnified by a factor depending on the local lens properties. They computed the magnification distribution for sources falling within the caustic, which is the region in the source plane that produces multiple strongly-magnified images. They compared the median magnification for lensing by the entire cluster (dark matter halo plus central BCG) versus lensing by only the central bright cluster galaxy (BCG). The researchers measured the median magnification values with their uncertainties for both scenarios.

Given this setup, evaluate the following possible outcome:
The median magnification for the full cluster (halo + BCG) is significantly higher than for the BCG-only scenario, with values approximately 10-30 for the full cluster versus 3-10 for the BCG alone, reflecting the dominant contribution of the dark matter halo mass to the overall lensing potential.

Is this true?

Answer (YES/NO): NO